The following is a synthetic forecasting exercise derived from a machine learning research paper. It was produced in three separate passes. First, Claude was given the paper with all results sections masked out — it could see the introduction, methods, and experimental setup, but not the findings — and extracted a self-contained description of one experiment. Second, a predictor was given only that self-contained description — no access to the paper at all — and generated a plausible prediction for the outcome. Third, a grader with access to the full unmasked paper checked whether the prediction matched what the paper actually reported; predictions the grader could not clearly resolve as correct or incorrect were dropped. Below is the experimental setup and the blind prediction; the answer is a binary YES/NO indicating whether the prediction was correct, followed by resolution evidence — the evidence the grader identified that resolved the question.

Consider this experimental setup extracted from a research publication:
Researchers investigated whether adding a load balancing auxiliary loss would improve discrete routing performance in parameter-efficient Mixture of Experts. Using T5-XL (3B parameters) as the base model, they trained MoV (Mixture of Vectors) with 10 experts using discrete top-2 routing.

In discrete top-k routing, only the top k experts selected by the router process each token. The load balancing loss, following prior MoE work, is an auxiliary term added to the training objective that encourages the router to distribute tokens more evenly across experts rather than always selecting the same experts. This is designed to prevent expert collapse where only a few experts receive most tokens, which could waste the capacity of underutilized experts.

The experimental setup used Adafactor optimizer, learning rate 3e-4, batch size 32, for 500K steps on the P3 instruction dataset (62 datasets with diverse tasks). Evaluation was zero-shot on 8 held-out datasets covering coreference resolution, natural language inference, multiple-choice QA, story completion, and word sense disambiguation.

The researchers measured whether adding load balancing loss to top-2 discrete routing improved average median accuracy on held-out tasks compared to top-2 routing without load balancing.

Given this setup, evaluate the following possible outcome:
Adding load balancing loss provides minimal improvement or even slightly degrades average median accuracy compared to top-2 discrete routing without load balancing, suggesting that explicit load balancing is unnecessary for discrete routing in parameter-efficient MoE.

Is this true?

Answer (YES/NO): YES